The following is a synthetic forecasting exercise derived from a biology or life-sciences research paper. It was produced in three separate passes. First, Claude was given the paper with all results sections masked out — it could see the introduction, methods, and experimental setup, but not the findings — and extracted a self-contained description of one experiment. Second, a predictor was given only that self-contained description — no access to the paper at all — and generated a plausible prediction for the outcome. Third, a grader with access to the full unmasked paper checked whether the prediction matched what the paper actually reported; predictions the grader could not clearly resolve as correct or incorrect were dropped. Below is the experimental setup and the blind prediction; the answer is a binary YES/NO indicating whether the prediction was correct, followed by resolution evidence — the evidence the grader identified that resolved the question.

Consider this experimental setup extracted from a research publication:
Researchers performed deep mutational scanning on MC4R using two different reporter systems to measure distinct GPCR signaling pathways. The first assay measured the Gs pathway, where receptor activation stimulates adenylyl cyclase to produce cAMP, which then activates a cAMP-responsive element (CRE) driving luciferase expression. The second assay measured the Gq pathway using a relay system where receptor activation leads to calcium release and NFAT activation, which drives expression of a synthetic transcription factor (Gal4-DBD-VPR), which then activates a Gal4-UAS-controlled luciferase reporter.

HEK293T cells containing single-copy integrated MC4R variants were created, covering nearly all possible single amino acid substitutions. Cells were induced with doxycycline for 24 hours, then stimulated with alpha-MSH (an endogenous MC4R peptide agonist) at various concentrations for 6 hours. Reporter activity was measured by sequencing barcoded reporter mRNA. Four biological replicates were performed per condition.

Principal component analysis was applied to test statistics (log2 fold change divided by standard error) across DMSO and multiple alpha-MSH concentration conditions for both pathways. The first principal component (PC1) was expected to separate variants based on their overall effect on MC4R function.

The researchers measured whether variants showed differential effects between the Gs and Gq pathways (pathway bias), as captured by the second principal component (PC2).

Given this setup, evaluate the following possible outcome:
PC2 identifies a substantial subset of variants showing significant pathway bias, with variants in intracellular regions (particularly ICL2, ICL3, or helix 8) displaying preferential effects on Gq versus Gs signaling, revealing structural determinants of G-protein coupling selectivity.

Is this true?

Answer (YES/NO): YES